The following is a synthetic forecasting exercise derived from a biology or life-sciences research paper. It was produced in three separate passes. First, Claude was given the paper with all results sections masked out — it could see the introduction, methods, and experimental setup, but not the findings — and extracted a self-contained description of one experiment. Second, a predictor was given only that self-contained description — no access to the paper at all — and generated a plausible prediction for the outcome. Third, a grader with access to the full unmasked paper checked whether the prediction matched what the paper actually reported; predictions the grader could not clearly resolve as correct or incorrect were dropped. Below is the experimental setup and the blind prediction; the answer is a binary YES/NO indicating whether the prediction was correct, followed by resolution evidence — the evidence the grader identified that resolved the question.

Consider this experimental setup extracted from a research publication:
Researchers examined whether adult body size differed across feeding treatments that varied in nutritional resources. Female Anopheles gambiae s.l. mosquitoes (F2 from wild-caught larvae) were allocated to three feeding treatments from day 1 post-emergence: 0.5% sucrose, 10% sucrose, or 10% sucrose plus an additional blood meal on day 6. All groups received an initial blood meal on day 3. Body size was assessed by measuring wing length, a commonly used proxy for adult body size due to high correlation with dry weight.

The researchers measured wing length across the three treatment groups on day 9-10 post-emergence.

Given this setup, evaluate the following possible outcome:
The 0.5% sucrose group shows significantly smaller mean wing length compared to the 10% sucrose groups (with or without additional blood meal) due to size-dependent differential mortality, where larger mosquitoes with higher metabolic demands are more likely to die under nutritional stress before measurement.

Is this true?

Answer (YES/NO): NO